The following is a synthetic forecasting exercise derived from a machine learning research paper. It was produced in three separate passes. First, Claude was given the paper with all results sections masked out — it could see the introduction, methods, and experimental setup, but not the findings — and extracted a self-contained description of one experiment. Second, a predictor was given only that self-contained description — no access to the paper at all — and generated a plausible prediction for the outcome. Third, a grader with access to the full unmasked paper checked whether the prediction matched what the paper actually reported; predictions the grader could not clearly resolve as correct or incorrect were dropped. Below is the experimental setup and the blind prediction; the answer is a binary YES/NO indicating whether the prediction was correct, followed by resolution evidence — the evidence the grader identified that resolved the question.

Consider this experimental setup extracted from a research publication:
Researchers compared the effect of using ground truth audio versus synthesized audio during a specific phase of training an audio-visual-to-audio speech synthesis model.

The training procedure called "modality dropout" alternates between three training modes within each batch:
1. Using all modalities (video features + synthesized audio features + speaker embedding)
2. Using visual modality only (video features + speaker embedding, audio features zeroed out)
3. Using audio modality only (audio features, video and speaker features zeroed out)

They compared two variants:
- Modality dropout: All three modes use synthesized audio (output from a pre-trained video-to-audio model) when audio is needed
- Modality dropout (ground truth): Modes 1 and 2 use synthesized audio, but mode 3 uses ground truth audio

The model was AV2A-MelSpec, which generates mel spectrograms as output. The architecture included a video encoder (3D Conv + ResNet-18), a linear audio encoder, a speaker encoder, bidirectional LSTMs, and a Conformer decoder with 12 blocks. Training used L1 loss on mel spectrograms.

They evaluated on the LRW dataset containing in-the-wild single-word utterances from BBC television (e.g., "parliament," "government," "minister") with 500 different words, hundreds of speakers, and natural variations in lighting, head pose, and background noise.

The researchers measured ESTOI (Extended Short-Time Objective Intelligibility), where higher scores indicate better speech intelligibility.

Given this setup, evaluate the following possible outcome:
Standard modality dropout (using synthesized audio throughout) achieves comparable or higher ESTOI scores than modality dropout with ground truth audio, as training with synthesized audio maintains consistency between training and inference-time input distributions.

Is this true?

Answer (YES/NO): YES